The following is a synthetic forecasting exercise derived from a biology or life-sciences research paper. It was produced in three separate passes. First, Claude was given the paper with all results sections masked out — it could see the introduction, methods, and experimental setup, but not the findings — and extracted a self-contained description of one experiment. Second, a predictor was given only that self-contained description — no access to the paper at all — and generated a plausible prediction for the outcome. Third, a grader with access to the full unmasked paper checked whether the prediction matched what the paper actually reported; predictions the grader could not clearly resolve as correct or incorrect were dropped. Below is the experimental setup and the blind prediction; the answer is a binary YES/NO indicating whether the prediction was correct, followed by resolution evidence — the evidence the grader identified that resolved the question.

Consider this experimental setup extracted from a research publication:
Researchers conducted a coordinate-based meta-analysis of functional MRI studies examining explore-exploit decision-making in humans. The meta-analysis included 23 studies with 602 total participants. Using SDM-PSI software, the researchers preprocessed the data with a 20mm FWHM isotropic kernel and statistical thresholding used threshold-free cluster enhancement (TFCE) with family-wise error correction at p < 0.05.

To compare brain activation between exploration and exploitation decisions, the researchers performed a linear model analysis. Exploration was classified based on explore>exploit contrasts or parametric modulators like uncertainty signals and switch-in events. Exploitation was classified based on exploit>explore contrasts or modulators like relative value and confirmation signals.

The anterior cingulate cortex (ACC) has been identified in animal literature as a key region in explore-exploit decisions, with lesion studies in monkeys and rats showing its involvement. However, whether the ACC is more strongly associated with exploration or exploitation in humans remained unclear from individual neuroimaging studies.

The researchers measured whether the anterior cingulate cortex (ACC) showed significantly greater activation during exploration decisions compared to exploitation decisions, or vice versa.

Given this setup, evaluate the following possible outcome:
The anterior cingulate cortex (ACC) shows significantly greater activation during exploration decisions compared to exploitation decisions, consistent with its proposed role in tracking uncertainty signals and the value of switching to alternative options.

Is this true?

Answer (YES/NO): YES